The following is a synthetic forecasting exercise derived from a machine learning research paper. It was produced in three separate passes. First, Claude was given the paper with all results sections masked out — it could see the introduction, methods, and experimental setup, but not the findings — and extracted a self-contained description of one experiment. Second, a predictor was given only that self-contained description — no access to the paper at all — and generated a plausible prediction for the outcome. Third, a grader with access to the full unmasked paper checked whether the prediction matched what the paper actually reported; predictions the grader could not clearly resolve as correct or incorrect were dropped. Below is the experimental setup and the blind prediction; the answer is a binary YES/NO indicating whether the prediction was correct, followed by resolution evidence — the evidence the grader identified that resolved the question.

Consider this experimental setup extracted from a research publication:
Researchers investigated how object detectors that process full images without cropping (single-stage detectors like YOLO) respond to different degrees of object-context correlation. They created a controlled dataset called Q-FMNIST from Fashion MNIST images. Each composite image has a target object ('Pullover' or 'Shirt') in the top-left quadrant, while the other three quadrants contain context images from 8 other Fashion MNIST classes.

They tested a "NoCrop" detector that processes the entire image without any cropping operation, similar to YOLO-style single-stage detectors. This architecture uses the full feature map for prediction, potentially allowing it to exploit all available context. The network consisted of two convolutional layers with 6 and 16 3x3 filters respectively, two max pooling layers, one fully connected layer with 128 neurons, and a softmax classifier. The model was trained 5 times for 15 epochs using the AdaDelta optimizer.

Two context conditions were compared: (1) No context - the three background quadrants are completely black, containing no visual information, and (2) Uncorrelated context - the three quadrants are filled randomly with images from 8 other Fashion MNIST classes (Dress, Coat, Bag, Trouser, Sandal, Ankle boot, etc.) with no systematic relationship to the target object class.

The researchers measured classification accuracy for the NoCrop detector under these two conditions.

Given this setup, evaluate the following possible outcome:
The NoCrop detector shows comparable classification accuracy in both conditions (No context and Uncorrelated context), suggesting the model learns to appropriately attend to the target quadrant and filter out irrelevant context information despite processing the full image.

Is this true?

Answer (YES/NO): NO